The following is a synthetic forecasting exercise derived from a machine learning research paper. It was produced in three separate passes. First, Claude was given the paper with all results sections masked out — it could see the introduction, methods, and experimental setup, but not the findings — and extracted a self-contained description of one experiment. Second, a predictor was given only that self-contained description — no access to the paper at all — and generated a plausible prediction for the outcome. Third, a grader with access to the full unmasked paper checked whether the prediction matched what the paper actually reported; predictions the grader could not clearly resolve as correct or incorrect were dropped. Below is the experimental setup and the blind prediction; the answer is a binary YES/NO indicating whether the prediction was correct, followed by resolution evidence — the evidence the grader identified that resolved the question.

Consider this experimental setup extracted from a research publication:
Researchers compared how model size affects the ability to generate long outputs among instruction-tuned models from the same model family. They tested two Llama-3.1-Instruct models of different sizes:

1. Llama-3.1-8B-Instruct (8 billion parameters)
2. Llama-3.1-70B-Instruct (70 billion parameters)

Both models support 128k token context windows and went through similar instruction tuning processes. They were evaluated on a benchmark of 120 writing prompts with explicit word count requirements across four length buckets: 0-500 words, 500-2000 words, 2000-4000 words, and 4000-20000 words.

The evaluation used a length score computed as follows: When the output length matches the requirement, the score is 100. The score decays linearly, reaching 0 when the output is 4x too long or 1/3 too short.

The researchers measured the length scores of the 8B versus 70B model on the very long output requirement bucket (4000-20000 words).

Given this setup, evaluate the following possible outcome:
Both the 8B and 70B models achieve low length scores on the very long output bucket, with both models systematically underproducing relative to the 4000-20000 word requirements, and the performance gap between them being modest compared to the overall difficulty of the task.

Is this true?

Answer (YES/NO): YES